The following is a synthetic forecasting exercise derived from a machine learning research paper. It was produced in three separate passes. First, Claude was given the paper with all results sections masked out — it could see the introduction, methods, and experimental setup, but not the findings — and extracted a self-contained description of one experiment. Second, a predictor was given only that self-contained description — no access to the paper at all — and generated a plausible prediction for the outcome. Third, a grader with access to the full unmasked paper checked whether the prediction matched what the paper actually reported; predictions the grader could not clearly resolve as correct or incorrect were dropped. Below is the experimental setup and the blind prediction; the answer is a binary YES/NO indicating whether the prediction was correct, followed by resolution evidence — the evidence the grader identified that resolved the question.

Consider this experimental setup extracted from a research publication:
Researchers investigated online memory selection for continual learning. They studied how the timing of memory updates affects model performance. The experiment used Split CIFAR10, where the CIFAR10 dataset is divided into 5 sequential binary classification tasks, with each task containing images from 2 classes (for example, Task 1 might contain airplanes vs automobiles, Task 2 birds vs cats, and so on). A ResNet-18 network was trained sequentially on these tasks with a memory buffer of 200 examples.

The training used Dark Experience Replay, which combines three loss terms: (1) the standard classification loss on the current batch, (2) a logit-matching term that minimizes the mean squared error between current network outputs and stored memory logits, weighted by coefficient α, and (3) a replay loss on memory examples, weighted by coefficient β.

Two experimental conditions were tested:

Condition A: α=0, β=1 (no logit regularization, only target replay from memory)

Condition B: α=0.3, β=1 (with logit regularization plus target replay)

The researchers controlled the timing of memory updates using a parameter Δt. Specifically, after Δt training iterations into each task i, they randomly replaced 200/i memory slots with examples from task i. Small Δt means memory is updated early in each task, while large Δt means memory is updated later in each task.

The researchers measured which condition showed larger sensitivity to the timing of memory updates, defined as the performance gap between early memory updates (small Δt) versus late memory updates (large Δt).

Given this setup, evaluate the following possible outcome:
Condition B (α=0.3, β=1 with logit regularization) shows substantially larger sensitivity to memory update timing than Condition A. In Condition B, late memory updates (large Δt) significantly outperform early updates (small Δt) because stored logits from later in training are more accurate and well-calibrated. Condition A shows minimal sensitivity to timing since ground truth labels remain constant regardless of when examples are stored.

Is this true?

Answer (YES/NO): YES